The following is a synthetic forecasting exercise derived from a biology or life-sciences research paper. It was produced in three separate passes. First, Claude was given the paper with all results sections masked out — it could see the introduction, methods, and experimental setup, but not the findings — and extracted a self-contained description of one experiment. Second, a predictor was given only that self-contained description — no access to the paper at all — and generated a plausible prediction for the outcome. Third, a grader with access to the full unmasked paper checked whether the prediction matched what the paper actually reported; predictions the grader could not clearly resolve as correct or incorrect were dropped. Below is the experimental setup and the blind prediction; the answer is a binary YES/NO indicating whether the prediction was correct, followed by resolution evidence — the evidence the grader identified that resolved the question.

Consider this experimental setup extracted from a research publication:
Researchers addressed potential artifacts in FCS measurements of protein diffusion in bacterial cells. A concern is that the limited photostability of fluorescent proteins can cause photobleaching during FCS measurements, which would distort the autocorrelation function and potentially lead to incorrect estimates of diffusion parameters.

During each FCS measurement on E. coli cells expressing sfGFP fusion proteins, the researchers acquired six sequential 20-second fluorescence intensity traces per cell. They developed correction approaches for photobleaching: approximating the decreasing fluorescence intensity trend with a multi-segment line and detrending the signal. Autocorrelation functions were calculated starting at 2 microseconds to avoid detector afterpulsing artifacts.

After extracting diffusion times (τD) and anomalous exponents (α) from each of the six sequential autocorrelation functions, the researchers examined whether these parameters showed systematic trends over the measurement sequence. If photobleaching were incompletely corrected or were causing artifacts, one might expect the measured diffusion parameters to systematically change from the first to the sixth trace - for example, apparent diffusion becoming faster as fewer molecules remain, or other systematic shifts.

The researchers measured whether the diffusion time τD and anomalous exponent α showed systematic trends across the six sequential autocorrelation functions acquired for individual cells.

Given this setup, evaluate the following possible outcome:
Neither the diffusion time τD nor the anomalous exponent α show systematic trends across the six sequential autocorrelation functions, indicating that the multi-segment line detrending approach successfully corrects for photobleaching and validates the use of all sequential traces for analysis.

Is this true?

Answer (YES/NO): YES